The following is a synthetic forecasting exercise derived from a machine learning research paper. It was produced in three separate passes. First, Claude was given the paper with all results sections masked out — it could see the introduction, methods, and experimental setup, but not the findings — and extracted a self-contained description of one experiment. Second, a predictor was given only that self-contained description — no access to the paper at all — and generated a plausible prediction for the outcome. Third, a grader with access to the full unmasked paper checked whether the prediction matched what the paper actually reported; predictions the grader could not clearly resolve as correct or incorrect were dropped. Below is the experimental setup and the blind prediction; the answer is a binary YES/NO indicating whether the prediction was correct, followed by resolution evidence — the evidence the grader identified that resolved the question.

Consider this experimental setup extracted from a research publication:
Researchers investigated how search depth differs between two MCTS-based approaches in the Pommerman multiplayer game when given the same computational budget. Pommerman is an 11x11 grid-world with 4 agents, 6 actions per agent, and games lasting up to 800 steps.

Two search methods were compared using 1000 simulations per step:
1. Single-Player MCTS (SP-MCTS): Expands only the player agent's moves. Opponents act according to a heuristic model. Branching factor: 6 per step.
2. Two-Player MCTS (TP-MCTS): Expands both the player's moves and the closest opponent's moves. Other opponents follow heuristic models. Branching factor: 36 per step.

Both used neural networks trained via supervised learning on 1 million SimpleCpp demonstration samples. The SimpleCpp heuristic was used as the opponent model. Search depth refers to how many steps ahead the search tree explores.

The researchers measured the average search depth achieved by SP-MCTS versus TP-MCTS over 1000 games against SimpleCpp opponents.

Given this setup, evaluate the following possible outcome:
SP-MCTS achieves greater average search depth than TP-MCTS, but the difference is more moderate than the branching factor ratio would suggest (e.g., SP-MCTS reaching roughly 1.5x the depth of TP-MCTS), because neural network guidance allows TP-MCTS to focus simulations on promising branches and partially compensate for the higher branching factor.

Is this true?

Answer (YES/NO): YES